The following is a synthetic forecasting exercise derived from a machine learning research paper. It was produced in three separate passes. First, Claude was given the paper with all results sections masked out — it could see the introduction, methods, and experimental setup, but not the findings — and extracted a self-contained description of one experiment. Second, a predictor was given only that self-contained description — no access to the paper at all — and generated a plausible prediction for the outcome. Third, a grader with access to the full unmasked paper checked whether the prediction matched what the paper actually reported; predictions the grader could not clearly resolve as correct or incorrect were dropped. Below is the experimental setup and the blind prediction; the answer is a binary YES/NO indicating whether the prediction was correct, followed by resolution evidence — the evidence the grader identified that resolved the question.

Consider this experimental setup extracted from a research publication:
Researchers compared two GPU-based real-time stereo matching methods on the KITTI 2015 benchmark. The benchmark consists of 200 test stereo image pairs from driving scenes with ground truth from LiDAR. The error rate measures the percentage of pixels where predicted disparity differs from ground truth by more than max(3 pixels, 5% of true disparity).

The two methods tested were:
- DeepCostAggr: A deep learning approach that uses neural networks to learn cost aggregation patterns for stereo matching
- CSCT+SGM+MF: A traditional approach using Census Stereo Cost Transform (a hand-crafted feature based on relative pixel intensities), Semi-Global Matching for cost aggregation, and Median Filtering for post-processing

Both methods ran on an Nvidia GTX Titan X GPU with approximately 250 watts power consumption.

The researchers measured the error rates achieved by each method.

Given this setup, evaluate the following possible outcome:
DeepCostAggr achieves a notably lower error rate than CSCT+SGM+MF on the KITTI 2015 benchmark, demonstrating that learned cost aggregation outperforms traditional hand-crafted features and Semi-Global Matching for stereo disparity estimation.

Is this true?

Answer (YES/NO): YES